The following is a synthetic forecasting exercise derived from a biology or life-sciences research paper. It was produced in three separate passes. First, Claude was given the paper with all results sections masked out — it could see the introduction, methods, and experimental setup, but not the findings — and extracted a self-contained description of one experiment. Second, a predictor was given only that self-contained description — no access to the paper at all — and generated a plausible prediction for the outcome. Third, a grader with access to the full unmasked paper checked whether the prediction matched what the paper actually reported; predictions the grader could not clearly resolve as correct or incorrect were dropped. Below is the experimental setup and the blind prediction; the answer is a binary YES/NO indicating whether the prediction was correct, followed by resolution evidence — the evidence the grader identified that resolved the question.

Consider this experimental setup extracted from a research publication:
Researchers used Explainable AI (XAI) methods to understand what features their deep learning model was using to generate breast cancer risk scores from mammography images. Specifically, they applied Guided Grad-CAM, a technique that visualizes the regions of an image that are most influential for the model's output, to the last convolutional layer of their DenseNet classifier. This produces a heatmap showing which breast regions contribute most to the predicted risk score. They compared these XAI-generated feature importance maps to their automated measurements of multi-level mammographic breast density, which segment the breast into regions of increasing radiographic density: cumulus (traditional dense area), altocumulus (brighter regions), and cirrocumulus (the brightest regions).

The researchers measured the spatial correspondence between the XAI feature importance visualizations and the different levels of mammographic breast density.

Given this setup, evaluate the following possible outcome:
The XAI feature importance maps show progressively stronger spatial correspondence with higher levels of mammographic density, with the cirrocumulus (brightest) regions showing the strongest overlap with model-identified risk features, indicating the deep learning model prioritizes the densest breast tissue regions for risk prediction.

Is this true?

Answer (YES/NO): YES